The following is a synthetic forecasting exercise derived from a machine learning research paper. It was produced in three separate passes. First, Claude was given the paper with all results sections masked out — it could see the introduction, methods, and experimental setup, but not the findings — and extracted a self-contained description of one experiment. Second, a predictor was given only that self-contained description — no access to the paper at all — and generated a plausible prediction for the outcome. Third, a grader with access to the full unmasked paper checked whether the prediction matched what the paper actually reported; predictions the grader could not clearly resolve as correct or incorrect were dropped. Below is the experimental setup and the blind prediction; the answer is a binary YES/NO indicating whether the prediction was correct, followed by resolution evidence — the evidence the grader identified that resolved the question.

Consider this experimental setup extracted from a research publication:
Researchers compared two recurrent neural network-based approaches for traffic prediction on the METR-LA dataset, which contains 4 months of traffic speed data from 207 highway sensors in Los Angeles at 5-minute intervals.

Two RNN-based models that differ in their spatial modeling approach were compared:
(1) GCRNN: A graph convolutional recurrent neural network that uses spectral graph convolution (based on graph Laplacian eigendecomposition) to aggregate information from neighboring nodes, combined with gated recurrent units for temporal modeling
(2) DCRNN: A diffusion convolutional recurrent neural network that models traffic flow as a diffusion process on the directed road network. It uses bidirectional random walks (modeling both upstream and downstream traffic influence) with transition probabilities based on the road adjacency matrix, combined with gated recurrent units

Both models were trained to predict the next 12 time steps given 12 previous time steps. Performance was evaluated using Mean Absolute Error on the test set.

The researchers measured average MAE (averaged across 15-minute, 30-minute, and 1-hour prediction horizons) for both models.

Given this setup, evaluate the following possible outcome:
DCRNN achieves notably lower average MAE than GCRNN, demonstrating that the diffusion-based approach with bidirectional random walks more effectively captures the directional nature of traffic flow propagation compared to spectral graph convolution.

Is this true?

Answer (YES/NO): YES